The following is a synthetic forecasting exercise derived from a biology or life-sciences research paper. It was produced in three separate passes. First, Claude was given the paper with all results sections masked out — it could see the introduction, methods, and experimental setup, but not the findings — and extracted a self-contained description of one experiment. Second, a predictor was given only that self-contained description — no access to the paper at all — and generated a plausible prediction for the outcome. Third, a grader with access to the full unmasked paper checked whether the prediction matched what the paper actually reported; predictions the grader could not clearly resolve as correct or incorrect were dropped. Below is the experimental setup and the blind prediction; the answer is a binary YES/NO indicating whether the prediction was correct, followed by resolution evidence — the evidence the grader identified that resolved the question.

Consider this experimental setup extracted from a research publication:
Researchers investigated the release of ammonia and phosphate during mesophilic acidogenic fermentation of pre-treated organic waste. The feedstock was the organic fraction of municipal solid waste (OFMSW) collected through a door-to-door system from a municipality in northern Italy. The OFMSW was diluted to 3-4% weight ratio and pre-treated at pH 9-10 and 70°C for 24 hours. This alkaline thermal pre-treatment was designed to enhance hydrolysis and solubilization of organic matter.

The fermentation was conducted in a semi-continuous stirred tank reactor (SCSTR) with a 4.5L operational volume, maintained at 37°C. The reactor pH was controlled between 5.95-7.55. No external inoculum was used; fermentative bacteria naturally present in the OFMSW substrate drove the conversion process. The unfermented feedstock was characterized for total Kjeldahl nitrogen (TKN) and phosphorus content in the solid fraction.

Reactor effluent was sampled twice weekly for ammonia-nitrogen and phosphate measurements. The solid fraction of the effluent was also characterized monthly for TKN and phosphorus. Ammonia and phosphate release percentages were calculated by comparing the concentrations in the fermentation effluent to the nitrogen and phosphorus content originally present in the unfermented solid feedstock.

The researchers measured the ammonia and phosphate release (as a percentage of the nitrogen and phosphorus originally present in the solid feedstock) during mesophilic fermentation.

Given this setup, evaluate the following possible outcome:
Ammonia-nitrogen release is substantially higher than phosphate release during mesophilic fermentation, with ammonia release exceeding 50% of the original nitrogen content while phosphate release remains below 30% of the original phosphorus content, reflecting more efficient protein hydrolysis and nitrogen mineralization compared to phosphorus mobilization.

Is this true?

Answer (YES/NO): NO